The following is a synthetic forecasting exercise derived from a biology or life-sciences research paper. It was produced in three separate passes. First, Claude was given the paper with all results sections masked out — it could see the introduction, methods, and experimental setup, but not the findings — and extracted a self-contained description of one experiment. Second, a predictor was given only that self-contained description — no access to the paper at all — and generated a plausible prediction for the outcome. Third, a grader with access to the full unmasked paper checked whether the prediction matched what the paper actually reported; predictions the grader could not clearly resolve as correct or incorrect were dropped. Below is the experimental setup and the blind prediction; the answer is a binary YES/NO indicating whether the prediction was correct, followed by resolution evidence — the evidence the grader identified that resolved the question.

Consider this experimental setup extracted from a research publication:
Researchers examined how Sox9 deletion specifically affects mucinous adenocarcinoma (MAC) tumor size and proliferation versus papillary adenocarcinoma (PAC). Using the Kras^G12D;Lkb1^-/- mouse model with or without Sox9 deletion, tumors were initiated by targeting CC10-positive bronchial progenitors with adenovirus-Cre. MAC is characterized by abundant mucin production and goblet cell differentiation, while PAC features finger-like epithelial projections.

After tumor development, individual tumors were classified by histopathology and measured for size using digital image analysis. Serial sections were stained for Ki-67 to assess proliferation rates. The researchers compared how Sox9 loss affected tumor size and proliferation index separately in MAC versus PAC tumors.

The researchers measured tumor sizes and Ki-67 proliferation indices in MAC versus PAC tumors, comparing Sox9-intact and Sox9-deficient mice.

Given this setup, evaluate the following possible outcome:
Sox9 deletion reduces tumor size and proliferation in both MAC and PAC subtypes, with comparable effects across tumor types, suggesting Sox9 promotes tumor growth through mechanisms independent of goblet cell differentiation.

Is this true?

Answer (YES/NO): NO